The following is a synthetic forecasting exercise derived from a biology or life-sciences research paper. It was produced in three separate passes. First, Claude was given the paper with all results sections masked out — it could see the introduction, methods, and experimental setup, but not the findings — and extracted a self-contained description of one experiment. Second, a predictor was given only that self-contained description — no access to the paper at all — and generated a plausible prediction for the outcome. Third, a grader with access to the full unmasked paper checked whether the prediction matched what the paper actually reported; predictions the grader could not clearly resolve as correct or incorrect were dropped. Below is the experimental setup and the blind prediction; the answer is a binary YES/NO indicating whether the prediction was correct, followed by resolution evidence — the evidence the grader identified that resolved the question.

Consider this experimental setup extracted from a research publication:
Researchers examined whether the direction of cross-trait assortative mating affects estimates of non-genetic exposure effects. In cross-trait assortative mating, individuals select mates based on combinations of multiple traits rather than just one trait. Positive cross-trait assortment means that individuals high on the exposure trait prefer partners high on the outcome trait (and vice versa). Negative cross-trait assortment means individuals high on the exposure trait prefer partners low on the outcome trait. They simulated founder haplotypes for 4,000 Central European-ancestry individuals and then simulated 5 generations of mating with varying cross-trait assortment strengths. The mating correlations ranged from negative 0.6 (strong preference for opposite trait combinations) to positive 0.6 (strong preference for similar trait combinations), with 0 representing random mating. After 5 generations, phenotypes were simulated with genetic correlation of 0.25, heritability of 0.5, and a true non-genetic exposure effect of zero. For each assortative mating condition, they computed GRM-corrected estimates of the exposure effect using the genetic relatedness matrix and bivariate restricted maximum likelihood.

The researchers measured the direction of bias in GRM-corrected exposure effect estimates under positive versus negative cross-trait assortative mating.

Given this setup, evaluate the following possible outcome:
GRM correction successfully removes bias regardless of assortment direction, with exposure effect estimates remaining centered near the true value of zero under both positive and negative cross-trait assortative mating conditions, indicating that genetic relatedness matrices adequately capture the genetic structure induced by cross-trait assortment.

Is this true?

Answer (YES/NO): NO